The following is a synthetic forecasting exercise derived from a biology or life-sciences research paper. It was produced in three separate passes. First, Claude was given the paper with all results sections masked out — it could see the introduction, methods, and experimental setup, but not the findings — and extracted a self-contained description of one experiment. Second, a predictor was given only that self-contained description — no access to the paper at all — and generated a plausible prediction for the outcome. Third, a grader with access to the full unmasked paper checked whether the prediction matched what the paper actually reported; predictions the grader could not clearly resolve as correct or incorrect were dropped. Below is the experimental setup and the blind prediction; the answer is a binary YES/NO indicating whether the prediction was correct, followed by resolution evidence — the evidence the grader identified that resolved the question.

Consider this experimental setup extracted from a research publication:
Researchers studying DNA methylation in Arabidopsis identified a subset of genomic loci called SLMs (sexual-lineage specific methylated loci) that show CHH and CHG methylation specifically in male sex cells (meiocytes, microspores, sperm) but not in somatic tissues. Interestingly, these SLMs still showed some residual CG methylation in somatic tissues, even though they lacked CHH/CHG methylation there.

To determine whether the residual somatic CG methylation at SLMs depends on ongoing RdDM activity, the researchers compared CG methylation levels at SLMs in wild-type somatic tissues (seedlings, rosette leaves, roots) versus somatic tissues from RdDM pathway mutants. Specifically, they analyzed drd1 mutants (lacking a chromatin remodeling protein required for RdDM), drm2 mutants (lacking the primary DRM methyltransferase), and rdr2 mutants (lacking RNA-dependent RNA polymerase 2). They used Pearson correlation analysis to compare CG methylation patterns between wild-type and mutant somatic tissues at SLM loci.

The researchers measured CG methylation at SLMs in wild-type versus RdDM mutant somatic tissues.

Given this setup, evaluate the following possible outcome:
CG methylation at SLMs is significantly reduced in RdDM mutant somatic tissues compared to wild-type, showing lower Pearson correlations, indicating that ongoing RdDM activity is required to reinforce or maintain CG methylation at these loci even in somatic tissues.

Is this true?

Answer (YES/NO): NO